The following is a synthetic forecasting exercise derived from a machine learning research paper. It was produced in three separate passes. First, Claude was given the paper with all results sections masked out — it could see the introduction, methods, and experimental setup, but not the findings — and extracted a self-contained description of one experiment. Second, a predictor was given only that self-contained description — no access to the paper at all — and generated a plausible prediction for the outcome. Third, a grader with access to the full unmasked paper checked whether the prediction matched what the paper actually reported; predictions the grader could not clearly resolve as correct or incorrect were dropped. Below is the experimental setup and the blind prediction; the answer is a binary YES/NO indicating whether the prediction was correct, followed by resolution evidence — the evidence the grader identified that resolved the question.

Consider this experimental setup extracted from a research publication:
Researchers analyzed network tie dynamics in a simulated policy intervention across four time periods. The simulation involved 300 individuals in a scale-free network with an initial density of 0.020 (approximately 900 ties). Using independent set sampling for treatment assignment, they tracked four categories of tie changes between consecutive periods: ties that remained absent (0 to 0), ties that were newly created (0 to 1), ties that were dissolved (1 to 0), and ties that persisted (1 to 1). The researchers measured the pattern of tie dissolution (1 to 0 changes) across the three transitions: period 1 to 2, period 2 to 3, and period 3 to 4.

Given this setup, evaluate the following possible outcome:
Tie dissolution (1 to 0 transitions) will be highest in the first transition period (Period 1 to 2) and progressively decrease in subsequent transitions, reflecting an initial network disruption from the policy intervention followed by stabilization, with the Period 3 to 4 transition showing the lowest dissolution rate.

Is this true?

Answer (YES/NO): NO